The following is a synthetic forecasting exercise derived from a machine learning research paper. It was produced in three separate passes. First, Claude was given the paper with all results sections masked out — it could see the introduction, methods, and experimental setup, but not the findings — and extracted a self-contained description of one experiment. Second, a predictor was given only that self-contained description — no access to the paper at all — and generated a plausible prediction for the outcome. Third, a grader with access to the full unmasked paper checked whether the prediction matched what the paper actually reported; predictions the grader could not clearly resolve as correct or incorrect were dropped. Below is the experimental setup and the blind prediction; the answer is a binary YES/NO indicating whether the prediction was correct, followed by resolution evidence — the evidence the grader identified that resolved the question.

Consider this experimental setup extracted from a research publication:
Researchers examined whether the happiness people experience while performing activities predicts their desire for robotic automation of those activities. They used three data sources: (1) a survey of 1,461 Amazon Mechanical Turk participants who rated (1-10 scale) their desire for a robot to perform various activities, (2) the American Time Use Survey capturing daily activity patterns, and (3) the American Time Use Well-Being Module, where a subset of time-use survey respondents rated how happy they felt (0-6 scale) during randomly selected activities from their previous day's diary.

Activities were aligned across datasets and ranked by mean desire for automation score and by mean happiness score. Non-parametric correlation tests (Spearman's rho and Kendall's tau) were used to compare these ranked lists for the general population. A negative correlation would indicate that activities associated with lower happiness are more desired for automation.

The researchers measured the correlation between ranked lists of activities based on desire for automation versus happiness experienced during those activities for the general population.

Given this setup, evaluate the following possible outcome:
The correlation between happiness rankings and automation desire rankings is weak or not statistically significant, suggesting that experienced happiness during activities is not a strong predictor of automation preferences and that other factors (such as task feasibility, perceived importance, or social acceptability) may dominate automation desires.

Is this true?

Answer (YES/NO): NO